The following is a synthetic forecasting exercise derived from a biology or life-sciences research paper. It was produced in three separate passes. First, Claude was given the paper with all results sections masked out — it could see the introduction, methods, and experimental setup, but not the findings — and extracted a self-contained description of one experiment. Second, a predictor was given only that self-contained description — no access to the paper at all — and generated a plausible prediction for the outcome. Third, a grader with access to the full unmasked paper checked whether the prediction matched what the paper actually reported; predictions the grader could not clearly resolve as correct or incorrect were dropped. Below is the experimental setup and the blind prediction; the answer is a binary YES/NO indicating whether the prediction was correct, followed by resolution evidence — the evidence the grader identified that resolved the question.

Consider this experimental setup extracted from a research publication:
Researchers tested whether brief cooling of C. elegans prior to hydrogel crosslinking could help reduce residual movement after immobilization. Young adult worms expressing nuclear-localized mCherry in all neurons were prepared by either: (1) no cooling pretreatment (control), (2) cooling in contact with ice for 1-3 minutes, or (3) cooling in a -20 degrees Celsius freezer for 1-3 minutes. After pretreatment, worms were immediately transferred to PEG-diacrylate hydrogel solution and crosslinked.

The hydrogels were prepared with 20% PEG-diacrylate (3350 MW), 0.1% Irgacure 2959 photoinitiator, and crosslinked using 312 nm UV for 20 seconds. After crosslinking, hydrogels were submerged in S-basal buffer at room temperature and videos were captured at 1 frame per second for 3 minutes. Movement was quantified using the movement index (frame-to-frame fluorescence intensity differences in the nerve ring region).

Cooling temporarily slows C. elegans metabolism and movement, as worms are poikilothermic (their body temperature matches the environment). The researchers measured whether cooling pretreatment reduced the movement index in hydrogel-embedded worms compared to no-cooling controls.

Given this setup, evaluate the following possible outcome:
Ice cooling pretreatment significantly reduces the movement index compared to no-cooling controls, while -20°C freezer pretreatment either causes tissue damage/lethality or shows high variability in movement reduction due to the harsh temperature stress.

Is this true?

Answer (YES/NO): NO